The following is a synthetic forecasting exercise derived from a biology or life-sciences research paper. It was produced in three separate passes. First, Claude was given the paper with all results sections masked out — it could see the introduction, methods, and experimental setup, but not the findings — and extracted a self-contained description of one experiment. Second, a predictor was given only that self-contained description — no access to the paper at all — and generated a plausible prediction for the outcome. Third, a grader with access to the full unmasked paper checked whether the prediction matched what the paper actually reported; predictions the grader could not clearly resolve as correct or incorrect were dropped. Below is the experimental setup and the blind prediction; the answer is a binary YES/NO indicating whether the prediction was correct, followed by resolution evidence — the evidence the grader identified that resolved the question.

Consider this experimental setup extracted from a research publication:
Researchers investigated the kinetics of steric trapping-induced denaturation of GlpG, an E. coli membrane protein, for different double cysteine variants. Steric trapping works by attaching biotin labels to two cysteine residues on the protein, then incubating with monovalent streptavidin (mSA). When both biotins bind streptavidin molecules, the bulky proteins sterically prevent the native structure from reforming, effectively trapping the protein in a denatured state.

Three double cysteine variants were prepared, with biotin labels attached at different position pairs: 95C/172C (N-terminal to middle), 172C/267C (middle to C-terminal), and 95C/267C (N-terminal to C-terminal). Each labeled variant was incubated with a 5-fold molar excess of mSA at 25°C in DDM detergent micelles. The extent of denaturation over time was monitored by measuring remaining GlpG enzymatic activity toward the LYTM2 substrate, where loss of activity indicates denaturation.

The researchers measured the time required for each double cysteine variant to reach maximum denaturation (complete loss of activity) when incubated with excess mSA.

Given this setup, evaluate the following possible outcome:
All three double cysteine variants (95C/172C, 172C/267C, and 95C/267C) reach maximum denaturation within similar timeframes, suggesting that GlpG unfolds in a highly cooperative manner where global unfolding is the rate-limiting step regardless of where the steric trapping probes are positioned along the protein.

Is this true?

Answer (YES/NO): NO